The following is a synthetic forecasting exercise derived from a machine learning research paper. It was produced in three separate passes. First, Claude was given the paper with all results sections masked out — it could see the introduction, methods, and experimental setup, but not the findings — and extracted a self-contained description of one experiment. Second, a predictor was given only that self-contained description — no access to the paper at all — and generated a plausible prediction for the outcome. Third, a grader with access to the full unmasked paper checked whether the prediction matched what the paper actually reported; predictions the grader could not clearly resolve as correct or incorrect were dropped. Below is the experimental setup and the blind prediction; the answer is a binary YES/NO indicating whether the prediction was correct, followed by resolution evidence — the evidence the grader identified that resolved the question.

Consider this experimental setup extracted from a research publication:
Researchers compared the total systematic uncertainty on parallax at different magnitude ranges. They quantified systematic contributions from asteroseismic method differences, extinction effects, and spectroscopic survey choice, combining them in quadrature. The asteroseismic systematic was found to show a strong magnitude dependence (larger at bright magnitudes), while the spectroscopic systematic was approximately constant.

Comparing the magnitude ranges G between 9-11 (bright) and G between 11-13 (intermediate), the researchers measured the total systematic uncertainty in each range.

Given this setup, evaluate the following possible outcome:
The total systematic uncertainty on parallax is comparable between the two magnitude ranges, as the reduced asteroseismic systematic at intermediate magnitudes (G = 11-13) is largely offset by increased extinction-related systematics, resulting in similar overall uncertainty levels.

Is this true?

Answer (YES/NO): NO